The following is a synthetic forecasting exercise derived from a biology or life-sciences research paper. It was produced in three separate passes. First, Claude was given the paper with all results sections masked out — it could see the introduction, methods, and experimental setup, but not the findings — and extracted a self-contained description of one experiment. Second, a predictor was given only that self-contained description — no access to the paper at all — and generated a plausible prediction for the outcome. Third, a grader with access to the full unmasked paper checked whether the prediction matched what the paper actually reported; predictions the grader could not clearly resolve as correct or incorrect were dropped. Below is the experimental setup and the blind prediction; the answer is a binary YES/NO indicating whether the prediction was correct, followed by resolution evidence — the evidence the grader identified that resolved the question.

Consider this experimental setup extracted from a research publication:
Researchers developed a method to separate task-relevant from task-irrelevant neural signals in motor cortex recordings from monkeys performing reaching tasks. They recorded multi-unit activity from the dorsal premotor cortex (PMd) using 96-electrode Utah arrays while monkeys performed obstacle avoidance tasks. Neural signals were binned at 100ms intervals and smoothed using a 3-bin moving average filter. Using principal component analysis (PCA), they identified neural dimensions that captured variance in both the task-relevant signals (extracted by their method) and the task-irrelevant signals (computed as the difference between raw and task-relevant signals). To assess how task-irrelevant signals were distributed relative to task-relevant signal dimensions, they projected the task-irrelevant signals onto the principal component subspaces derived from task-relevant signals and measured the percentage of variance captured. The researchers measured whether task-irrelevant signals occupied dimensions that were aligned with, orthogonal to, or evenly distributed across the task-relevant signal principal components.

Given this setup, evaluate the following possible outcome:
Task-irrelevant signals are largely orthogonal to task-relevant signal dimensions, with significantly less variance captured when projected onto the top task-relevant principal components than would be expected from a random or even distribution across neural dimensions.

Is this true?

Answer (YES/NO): NO